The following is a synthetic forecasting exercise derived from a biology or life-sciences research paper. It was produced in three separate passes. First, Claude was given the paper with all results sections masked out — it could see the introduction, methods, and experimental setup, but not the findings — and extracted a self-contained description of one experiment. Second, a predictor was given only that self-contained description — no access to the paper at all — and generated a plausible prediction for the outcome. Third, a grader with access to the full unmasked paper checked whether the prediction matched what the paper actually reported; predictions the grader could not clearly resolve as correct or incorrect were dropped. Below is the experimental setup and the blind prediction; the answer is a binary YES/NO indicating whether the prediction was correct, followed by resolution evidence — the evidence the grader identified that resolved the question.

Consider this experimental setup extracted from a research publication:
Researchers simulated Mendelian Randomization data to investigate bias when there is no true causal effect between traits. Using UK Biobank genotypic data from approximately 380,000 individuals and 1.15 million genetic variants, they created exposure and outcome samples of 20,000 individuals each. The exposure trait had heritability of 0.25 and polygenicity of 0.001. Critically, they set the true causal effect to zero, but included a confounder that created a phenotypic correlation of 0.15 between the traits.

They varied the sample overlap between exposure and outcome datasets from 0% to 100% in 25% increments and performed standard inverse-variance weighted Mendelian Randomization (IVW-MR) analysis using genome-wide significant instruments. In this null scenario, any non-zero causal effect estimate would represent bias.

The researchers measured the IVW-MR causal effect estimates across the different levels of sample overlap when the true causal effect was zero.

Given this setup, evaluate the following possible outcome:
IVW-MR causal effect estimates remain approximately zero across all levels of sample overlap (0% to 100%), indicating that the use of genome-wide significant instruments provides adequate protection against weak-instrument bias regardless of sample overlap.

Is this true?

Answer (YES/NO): NO